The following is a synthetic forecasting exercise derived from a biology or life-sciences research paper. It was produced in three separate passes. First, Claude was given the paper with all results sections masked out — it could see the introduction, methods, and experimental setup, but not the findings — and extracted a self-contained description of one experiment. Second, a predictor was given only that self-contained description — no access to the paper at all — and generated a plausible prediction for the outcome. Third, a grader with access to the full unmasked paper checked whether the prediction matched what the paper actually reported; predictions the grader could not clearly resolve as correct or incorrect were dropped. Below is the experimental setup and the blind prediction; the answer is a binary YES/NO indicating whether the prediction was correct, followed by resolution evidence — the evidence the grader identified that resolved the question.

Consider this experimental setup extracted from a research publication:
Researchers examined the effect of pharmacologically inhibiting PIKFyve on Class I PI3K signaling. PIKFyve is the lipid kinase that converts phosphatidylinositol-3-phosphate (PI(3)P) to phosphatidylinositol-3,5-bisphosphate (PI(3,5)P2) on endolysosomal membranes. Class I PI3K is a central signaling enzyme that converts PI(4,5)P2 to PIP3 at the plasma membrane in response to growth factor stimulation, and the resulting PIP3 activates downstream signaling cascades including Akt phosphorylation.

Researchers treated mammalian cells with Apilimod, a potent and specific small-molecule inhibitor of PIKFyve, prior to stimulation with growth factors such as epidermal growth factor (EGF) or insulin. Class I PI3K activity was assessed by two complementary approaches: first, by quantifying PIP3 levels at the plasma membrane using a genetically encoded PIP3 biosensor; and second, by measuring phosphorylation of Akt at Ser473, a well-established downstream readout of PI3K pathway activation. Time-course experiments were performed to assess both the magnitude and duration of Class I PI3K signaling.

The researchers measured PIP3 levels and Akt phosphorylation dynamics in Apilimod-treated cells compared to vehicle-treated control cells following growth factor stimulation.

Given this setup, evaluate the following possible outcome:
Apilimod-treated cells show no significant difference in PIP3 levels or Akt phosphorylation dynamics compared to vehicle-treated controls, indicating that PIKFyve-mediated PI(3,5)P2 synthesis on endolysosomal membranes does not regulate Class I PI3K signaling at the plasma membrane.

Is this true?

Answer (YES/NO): NO